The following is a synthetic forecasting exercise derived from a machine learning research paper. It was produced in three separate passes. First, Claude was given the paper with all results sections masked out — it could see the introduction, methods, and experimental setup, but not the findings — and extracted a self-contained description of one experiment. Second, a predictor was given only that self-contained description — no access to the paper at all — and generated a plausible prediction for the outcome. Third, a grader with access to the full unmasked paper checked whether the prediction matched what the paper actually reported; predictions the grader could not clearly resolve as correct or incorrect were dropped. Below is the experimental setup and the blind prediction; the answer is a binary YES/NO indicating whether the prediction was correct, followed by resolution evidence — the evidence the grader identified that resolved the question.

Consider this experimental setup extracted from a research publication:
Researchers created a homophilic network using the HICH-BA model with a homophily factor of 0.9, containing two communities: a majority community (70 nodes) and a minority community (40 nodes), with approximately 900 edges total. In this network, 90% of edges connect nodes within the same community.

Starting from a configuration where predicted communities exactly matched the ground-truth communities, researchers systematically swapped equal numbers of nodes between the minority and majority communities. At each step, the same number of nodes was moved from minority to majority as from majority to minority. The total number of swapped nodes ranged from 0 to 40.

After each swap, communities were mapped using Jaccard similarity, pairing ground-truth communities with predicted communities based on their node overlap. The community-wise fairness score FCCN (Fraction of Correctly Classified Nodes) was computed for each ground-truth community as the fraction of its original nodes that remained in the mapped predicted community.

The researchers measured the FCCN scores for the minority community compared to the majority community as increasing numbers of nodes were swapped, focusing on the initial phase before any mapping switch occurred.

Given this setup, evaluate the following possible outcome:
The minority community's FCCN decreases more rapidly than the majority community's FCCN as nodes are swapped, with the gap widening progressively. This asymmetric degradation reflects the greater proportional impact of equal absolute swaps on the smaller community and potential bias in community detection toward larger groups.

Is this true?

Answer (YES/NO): YES